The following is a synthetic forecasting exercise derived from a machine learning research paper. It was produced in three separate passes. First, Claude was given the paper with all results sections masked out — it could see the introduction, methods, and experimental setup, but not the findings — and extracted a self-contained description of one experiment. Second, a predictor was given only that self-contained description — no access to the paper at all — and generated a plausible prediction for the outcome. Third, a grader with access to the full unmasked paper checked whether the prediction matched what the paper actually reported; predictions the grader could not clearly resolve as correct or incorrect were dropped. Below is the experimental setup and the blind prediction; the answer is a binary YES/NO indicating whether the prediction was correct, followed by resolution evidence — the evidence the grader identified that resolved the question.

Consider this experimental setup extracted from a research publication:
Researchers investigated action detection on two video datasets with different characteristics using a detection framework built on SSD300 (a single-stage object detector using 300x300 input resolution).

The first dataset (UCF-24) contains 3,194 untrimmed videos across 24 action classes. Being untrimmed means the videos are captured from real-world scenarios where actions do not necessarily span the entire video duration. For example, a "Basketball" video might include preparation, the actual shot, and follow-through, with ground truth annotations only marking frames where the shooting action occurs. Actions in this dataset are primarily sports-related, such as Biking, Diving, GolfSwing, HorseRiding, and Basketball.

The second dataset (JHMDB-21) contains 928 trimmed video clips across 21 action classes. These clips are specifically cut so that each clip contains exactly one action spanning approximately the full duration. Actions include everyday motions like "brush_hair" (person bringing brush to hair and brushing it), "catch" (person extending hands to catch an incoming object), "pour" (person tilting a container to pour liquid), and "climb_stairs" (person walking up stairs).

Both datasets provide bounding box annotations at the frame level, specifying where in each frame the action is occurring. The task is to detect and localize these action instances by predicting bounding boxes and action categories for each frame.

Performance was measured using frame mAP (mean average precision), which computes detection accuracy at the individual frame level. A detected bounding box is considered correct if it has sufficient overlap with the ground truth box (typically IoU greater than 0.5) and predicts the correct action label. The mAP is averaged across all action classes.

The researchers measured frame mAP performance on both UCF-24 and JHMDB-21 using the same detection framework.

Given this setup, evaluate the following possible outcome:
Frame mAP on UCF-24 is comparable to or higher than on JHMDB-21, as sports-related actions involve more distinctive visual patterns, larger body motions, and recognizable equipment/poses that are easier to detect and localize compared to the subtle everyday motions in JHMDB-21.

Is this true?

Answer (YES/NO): YES